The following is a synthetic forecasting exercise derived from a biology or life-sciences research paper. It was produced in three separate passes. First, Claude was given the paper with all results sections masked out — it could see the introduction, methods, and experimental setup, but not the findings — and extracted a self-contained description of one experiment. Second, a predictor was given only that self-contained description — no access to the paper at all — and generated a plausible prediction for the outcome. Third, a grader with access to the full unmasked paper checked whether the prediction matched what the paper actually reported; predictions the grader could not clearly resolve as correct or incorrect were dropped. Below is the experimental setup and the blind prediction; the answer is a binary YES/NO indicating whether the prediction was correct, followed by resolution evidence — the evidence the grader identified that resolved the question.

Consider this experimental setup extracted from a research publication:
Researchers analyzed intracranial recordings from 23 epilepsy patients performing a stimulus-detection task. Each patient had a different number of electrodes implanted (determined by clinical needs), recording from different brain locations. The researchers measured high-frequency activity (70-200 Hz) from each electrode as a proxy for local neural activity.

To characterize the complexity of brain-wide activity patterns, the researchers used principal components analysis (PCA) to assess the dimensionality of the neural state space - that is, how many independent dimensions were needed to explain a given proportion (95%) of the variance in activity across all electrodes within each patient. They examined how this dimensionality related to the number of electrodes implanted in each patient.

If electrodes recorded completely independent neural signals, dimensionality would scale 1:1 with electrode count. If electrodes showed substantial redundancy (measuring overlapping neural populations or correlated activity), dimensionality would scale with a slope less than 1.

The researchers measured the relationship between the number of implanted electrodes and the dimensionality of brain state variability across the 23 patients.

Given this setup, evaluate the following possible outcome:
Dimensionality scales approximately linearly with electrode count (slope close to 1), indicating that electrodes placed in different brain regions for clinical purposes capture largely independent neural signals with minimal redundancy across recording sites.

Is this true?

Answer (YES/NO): NO